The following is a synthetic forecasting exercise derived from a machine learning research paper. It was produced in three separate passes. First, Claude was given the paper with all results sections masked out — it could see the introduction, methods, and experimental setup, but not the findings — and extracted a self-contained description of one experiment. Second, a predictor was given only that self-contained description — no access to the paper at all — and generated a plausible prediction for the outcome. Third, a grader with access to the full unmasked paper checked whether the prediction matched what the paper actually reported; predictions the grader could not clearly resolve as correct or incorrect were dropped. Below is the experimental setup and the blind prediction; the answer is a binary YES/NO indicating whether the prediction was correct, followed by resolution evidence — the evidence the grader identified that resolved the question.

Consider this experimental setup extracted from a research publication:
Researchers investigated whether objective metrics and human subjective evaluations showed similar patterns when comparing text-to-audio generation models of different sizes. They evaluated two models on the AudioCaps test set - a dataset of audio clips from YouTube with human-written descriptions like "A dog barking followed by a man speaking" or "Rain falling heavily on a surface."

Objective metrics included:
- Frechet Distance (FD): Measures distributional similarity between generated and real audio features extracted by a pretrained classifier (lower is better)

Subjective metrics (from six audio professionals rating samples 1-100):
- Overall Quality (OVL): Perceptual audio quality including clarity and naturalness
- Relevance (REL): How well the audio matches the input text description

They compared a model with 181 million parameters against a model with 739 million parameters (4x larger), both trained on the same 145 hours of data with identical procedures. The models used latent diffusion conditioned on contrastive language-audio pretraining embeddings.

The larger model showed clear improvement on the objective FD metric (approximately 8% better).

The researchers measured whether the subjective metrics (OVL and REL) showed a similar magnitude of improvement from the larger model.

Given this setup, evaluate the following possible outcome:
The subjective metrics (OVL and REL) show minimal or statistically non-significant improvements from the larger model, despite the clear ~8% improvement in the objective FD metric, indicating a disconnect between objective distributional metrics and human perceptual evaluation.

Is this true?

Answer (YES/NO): YES